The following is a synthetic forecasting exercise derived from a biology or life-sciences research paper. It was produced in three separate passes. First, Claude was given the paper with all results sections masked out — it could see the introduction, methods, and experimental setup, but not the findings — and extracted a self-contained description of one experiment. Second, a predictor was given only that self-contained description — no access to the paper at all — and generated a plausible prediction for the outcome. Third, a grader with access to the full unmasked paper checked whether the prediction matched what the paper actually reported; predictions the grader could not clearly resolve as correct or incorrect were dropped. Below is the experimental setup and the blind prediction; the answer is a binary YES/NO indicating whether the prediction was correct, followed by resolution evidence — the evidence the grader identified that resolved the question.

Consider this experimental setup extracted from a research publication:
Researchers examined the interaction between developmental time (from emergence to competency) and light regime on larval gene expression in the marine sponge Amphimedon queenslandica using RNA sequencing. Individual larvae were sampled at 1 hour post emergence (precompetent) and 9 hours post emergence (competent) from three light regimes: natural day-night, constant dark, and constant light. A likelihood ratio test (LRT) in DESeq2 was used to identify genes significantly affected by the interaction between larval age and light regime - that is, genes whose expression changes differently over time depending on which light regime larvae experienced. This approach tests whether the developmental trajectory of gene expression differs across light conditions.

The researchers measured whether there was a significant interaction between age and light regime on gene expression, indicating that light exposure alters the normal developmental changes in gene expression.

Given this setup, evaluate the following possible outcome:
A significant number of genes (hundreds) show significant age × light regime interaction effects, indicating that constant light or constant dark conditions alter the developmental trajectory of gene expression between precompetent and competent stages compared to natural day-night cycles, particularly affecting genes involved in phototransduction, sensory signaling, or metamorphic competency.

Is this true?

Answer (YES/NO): YES